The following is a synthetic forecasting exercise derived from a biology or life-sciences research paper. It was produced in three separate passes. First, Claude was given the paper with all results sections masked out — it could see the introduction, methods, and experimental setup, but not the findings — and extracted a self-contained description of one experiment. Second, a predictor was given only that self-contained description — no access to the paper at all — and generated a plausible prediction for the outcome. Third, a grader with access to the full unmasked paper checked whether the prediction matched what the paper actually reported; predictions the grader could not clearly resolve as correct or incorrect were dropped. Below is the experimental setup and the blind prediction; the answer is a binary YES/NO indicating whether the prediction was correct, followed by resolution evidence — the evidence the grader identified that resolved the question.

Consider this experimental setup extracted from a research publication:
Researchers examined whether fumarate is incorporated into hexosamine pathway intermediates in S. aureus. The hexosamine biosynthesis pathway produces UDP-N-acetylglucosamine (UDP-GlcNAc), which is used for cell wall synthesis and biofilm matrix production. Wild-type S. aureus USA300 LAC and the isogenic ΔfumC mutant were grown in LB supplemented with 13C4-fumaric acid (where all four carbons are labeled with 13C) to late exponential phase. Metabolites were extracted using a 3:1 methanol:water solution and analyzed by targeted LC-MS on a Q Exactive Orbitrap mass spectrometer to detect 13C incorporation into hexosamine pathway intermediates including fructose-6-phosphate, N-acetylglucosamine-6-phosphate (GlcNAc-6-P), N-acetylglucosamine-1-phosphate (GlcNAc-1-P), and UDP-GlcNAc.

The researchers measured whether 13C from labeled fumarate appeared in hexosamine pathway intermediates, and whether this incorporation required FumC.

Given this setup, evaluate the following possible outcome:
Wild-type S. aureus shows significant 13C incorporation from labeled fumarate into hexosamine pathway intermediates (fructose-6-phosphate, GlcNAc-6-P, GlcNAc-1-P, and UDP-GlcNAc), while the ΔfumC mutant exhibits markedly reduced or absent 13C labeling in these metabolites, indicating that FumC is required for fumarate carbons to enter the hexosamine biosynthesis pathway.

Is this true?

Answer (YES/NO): YES